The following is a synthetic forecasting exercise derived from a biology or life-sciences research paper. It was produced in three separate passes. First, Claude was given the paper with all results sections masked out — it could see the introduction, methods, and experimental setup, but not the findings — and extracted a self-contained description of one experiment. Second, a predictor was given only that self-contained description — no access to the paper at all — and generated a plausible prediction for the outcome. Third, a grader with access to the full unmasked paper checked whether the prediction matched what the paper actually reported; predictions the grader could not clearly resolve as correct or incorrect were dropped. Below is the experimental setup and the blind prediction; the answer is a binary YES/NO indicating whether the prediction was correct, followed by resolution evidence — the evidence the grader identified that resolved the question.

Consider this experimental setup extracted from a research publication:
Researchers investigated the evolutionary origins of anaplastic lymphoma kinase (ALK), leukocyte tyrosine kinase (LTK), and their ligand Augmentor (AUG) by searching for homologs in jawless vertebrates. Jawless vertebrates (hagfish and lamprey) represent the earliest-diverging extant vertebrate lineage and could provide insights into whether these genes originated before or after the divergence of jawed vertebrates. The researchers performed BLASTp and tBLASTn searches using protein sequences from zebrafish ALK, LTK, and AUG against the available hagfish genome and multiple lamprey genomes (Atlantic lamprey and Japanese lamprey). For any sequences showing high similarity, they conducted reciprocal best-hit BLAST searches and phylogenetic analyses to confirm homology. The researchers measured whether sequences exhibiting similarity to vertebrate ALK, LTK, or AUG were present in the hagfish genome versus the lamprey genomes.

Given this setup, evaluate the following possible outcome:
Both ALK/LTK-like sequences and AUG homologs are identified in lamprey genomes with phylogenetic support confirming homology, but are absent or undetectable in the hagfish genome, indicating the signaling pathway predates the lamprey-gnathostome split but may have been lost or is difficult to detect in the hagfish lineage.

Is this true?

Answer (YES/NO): YES